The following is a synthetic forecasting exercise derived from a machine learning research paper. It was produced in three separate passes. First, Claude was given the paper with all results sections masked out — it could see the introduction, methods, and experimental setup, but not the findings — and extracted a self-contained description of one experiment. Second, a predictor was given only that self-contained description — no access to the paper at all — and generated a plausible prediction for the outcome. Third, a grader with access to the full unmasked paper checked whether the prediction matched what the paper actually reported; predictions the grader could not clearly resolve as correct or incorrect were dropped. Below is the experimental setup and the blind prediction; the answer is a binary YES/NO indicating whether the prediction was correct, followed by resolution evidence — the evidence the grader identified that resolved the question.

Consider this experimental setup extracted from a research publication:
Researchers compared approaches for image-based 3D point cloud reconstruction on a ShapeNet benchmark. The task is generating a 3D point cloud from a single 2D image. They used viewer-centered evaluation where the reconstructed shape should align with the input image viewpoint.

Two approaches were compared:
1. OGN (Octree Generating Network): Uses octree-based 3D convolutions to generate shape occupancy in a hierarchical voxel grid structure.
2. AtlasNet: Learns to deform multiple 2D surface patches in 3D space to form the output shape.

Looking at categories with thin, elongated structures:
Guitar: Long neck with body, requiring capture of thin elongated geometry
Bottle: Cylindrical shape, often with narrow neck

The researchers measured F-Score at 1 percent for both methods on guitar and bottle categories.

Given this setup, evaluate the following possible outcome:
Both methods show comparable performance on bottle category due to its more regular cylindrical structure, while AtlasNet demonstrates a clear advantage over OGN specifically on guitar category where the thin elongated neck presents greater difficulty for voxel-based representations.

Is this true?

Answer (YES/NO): NO